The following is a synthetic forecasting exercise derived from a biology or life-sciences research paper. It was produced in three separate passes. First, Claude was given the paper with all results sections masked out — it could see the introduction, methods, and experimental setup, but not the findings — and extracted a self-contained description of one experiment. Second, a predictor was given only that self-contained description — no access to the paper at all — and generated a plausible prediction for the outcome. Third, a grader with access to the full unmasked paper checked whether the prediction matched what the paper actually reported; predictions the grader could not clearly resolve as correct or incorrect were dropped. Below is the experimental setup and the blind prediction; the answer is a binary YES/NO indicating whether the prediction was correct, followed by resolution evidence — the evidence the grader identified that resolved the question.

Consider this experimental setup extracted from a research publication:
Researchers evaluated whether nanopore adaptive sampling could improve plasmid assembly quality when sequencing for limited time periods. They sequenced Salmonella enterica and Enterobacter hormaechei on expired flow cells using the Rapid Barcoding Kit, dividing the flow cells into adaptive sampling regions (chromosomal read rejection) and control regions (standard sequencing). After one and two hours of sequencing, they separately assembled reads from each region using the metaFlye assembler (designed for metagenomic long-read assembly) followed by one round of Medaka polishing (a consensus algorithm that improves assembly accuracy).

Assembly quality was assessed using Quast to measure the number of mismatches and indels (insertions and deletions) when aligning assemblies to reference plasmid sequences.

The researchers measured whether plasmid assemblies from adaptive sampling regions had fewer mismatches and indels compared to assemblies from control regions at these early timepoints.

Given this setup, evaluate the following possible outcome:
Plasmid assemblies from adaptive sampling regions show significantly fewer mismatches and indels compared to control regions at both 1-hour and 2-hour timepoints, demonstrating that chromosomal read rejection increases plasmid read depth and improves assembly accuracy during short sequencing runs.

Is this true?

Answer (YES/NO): YES